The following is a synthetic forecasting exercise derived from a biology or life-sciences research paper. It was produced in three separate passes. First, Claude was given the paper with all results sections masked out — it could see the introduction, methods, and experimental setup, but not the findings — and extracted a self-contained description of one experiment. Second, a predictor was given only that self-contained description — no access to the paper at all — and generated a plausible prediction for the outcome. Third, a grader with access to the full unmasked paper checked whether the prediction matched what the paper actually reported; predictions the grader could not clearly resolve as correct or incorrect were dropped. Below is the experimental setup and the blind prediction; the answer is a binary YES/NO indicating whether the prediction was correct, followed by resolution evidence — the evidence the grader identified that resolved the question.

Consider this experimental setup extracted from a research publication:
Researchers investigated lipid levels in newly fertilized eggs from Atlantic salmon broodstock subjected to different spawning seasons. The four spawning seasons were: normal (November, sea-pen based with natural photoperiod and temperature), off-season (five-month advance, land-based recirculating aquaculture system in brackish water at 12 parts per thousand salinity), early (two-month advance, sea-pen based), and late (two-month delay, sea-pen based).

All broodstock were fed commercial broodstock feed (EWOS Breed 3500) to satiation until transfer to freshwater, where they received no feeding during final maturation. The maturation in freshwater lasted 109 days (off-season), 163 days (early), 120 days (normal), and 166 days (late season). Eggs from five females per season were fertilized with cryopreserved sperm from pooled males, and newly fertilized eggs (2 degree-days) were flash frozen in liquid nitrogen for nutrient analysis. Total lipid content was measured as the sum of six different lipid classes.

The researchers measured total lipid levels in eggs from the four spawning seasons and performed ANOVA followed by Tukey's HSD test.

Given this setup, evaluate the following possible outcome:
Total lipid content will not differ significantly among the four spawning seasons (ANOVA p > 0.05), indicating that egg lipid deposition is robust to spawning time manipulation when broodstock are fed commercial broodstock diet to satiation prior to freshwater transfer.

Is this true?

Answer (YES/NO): NO